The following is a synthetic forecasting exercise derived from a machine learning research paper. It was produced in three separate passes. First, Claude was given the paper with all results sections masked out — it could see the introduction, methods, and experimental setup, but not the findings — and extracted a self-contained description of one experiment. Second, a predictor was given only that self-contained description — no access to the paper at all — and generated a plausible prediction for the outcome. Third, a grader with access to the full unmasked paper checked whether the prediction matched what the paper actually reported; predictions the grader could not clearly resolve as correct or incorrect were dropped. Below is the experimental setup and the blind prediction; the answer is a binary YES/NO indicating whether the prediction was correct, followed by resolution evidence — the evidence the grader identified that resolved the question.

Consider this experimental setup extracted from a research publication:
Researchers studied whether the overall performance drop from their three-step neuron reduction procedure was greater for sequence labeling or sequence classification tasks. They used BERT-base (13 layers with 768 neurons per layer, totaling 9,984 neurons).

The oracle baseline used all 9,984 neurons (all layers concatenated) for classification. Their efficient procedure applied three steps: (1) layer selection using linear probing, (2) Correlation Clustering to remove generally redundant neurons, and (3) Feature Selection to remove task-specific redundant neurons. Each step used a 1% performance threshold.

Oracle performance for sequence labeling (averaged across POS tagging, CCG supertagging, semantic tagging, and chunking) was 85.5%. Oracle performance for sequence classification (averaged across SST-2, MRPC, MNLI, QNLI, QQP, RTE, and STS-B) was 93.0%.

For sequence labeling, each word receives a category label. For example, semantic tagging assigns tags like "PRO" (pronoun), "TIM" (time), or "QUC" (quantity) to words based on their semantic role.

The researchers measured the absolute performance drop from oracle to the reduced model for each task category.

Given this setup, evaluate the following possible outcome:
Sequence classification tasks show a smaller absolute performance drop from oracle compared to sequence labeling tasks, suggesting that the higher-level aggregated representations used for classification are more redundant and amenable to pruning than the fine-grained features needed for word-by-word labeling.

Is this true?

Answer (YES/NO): YES